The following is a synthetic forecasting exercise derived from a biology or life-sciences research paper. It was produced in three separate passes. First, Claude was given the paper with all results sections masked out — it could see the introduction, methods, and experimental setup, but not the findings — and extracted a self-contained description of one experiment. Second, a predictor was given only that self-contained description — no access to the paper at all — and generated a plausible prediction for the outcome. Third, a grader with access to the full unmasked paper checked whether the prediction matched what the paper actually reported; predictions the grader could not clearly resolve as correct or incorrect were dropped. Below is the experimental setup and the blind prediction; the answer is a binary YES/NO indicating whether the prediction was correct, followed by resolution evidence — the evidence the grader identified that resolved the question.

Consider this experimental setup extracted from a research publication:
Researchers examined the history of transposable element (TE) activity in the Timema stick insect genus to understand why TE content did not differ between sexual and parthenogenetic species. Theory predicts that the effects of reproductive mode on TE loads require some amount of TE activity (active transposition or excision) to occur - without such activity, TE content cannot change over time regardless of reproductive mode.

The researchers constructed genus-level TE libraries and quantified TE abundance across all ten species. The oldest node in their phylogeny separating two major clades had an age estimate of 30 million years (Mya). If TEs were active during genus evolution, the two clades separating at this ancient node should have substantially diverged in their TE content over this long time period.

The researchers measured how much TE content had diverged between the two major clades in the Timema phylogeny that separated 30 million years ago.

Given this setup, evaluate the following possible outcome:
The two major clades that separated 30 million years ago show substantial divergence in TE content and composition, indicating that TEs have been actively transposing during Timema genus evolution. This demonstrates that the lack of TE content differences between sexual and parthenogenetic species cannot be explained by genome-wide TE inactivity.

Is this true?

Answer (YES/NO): NO